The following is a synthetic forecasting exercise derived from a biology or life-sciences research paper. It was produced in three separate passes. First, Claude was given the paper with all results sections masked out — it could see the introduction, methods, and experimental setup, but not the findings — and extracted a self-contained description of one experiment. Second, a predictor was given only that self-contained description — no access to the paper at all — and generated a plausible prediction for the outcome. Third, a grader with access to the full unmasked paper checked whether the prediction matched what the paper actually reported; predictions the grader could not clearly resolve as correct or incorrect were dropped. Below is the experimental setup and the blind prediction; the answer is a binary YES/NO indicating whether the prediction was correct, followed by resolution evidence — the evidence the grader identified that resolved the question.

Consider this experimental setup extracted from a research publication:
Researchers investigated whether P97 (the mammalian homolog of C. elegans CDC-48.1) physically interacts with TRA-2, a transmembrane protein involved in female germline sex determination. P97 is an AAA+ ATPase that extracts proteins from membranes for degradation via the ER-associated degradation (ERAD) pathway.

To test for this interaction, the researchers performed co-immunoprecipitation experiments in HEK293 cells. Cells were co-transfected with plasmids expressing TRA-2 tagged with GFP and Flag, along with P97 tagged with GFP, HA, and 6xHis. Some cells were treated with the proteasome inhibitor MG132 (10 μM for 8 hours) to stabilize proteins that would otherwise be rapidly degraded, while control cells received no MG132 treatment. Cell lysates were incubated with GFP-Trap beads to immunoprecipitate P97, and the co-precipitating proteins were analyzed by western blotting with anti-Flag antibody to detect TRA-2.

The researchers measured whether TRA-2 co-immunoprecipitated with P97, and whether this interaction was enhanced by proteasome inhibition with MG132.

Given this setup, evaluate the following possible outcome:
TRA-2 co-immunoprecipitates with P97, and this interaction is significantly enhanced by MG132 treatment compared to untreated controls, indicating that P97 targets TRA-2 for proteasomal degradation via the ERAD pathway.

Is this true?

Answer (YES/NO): YES